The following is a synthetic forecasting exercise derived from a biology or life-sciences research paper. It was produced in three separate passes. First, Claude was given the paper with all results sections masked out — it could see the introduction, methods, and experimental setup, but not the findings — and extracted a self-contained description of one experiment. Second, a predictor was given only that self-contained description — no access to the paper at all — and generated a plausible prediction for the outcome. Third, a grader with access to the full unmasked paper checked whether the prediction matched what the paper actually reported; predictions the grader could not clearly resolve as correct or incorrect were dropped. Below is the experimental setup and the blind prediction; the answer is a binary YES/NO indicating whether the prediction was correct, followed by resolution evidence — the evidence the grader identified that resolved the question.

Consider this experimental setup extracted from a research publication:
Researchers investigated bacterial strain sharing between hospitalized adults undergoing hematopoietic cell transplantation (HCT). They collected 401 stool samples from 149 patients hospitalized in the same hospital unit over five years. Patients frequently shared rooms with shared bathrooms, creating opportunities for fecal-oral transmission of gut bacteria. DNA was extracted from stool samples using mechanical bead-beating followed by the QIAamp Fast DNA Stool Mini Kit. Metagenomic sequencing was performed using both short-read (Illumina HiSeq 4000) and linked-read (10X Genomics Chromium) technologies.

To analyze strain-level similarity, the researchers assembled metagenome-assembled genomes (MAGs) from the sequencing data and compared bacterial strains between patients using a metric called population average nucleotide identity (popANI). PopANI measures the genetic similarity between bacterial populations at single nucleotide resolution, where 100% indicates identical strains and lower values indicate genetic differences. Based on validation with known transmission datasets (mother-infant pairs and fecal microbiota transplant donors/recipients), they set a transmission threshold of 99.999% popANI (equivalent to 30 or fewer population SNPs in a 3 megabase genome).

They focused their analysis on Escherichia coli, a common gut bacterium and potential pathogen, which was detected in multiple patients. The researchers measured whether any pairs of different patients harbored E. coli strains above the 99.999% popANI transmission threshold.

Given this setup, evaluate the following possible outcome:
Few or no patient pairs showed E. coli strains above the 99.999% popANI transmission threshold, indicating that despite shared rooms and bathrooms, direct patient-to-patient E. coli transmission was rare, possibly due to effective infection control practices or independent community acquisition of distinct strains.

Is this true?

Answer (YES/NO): YES